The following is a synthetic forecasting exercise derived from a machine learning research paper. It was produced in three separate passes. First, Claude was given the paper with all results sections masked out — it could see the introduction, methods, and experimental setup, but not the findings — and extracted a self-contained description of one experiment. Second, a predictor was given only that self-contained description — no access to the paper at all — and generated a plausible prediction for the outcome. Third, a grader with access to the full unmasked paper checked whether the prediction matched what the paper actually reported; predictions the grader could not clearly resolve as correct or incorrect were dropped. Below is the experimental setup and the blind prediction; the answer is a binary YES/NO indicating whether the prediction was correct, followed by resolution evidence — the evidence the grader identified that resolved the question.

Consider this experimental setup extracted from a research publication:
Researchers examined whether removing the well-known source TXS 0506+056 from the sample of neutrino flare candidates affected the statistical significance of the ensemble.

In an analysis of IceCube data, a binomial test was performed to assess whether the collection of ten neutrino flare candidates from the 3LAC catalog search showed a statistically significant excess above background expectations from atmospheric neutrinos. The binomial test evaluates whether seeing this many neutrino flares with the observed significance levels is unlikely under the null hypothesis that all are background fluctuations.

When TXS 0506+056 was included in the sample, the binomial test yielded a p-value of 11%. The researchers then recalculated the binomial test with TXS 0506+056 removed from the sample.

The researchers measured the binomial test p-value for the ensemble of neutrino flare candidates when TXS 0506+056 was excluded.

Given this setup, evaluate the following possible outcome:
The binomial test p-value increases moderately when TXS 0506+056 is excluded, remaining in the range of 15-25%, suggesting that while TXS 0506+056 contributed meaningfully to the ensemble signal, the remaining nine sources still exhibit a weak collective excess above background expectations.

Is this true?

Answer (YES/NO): NO